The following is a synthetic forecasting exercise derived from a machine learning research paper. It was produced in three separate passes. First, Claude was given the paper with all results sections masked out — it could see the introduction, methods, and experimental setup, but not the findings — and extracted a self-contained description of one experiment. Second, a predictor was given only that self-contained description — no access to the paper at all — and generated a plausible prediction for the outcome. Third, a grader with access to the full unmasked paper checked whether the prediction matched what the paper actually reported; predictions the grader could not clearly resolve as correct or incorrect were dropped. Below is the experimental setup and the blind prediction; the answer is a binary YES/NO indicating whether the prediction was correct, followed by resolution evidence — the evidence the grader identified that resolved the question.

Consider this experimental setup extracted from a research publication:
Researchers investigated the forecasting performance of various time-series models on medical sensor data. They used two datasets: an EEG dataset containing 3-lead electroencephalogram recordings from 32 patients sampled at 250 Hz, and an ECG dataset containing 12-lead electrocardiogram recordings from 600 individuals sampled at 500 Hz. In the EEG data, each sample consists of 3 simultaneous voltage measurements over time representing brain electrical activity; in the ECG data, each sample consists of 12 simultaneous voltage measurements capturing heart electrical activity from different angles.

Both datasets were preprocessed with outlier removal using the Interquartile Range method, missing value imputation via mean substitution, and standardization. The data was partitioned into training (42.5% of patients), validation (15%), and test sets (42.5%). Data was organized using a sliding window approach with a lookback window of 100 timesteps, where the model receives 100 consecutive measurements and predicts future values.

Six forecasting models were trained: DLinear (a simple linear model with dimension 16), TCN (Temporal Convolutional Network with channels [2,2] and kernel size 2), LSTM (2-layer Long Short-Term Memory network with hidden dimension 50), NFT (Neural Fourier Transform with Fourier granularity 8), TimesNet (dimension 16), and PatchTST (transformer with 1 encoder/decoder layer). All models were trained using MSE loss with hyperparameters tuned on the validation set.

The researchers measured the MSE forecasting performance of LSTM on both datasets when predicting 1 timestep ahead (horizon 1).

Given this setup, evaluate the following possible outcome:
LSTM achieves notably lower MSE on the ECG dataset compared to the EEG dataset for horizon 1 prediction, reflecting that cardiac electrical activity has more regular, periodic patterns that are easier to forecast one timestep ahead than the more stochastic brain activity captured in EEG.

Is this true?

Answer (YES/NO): NO